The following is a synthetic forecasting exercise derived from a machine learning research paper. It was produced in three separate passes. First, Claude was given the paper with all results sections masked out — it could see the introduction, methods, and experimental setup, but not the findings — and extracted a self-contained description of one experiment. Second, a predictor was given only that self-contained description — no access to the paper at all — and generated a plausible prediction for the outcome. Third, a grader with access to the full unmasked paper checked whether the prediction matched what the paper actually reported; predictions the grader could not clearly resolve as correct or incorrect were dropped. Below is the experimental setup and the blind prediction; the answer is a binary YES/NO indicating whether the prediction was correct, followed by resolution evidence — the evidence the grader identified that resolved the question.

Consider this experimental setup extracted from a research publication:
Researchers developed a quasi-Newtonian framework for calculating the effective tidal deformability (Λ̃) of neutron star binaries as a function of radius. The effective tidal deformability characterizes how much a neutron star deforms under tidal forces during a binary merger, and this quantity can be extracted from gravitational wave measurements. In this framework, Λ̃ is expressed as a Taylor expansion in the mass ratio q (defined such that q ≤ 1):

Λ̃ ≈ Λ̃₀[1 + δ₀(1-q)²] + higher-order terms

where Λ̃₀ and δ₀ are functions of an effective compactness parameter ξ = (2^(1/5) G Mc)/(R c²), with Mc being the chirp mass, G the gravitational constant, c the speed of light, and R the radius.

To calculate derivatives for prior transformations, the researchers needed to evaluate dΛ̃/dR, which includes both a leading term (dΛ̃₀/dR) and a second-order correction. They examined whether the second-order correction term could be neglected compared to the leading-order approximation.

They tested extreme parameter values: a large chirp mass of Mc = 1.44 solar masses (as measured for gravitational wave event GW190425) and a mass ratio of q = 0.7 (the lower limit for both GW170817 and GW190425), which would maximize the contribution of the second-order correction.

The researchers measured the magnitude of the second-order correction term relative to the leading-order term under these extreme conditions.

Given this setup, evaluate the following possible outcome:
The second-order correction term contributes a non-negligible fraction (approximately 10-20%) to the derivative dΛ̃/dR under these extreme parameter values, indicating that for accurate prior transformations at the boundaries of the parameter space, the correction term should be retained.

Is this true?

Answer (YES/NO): NO